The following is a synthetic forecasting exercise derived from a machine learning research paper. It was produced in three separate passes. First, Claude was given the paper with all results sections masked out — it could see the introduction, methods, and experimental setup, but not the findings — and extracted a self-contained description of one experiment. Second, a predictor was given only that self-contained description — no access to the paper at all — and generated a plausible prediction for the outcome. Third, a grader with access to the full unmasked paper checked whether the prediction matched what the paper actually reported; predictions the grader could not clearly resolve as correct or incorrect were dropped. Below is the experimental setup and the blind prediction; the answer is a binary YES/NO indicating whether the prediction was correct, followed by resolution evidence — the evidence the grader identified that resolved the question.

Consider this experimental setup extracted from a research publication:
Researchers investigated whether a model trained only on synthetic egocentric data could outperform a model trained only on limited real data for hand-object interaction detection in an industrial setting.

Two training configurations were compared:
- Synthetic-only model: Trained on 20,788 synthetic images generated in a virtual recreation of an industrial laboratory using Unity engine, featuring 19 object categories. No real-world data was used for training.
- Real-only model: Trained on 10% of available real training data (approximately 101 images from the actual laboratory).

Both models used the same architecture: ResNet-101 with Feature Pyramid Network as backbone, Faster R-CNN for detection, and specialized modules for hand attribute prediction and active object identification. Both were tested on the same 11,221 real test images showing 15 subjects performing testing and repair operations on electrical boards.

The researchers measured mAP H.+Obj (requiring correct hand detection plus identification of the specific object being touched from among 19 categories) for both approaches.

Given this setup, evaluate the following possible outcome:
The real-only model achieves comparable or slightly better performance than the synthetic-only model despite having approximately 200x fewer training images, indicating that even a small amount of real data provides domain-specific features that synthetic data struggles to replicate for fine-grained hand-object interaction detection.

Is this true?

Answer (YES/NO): NO